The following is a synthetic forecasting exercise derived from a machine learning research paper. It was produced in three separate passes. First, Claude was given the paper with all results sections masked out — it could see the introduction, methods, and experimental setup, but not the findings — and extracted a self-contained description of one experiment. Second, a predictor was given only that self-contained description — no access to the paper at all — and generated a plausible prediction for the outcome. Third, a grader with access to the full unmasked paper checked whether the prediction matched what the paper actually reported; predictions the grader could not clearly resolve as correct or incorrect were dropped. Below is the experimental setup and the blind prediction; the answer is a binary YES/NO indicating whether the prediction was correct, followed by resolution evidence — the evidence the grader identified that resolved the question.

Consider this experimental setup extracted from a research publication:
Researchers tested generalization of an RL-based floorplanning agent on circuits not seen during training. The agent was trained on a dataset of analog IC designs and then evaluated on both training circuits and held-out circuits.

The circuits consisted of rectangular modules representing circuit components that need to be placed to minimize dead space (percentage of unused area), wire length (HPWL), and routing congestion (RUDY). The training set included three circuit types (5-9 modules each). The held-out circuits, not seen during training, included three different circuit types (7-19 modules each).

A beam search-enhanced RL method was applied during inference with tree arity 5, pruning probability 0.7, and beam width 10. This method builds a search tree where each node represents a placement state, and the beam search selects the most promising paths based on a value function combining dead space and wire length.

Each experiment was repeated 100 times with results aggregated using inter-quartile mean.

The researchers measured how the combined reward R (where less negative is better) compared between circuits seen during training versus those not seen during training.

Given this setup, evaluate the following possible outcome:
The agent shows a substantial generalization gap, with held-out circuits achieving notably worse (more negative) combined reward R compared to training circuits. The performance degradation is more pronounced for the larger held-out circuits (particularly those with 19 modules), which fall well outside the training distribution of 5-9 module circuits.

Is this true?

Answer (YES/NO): NO